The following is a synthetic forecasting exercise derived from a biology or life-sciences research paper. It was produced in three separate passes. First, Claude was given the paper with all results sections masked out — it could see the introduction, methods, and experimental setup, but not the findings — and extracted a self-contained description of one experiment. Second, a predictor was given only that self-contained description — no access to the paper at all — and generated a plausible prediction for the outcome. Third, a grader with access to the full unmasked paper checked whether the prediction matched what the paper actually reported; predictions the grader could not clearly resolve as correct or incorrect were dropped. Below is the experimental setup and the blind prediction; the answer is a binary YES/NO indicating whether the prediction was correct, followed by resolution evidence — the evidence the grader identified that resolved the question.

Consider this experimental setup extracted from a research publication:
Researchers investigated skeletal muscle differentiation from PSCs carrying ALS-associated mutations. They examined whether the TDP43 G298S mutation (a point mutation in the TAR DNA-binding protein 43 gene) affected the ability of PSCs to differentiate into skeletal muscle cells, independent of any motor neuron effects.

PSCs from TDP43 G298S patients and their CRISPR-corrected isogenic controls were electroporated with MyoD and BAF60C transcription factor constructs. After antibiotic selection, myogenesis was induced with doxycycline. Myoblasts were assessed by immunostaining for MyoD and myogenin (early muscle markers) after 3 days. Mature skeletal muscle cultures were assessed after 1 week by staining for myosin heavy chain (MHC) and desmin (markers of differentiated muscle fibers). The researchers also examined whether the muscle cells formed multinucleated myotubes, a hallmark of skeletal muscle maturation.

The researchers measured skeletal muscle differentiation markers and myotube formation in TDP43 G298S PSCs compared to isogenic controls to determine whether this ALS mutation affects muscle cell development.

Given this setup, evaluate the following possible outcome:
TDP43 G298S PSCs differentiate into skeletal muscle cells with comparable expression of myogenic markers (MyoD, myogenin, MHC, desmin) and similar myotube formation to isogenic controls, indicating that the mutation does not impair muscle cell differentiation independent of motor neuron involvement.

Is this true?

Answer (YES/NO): YES